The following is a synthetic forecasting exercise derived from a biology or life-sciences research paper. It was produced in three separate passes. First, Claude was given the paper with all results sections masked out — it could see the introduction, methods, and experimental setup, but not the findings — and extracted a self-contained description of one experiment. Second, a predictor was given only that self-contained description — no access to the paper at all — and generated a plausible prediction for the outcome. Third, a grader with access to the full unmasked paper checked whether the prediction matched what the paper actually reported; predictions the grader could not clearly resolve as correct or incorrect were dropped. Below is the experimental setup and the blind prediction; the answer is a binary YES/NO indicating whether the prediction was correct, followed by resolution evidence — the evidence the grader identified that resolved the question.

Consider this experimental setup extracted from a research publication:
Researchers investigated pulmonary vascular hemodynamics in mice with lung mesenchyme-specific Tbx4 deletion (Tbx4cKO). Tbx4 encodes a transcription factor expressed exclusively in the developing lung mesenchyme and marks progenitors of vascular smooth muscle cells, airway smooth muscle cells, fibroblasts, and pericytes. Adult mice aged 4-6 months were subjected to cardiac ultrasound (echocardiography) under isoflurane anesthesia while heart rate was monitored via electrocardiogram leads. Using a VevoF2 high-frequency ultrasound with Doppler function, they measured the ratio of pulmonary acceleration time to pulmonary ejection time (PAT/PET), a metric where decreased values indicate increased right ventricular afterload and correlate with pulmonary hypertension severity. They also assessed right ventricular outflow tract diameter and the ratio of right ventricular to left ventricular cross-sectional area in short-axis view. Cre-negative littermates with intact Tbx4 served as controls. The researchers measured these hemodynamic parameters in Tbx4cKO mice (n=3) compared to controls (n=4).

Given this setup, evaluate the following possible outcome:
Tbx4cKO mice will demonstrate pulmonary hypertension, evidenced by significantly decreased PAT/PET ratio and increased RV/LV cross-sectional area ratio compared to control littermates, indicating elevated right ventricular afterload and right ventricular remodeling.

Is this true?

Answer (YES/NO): YES